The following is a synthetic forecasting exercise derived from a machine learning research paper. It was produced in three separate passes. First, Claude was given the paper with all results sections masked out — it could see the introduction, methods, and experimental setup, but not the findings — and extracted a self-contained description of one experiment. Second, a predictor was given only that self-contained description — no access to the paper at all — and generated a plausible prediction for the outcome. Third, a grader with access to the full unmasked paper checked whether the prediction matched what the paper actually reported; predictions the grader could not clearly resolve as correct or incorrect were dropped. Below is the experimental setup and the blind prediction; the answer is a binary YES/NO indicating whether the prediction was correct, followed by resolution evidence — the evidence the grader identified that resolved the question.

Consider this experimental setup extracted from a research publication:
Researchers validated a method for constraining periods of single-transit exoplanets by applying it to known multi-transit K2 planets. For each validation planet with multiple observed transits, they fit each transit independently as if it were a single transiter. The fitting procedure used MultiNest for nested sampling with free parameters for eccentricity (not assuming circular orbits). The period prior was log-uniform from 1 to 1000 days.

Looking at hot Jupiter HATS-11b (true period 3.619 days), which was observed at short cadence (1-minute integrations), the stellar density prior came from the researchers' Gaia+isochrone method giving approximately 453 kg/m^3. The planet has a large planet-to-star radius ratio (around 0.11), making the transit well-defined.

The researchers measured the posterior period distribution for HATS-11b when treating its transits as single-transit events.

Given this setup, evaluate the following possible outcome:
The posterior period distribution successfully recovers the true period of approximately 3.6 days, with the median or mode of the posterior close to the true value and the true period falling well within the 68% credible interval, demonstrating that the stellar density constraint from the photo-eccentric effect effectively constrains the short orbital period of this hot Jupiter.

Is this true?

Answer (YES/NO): NO